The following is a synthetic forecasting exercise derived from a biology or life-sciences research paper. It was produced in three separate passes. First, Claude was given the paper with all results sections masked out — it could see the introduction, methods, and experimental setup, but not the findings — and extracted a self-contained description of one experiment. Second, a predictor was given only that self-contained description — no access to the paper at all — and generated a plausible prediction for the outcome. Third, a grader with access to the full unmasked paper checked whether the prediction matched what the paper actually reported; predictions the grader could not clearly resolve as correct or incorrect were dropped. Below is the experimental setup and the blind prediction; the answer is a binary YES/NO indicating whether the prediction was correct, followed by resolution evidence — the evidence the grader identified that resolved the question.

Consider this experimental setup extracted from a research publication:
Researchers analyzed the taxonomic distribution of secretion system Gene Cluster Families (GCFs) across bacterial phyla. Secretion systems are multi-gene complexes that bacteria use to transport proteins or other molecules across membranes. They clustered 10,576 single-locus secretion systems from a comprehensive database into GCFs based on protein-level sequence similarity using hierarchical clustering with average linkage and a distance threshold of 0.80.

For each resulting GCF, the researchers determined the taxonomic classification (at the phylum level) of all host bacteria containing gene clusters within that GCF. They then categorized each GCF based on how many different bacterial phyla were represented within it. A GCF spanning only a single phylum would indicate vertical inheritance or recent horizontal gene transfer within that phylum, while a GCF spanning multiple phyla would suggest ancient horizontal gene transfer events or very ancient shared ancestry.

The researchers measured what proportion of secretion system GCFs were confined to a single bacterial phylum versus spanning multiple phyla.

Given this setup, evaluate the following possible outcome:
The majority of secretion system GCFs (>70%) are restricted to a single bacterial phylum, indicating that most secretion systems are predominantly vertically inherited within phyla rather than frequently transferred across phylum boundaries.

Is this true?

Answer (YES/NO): YES